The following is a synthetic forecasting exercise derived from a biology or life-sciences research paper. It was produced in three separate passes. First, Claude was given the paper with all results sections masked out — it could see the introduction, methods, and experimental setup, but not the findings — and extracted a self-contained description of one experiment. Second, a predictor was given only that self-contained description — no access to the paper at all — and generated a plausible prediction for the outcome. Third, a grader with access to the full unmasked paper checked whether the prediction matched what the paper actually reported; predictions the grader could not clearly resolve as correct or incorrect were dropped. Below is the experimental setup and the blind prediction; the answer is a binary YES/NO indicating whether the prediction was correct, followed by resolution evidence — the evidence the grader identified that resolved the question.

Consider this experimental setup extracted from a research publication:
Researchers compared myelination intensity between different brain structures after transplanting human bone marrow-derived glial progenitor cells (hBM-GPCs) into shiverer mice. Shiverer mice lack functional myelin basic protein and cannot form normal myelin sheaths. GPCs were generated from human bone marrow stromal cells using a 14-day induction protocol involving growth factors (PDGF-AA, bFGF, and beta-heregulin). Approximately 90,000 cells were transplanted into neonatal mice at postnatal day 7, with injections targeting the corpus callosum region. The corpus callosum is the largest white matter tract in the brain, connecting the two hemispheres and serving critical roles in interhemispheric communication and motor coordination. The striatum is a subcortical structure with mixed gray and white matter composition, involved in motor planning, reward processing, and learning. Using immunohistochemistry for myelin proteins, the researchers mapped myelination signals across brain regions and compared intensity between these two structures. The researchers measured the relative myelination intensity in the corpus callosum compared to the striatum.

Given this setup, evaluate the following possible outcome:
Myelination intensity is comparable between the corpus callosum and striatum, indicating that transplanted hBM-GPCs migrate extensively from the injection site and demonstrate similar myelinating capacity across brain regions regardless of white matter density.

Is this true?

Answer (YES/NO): NO